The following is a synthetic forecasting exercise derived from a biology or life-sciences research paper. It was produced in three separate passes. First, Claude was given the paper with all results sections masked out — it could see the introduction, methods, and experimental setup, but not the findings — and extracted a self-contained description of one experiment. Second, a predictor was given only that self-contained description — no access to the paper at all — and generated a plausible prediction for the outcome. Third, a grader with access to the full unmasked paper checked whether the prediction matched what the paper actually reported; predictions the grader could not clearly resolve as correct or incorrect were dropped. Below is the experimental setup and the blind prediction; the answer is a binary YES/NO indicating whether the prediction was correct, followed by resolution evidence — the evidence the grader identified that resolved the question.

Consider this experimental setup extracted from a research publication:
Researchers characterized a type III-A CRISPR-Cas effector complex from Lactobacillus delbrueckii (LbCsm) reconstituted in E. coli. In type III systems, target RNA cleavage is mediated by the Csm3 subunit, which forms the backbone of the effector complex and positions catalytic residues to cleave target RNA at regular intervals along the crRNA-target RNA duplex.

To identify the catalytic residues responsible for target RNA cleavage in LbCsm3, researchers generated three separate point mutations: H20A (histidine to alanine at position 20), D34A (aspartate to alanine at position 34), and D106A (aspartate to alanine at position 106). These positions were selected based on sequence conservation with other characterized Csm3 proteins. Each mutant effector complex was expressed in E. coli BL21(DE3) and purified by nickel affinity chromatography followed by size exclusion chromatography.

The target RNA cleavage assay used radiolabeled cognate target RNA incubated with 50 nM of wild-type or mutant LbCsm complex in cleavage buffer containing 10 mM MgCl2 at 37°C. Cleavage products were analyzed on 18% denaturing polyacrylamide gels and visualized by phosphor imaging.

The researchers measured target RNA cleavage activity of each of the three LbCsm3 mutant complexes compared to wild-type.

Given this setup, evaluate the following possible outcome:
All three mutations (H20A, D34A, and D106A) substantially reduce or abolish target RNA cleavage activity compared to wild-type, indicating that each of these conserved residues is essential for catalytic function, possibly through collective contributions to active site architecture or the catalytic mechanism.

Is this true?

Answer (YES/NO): NO